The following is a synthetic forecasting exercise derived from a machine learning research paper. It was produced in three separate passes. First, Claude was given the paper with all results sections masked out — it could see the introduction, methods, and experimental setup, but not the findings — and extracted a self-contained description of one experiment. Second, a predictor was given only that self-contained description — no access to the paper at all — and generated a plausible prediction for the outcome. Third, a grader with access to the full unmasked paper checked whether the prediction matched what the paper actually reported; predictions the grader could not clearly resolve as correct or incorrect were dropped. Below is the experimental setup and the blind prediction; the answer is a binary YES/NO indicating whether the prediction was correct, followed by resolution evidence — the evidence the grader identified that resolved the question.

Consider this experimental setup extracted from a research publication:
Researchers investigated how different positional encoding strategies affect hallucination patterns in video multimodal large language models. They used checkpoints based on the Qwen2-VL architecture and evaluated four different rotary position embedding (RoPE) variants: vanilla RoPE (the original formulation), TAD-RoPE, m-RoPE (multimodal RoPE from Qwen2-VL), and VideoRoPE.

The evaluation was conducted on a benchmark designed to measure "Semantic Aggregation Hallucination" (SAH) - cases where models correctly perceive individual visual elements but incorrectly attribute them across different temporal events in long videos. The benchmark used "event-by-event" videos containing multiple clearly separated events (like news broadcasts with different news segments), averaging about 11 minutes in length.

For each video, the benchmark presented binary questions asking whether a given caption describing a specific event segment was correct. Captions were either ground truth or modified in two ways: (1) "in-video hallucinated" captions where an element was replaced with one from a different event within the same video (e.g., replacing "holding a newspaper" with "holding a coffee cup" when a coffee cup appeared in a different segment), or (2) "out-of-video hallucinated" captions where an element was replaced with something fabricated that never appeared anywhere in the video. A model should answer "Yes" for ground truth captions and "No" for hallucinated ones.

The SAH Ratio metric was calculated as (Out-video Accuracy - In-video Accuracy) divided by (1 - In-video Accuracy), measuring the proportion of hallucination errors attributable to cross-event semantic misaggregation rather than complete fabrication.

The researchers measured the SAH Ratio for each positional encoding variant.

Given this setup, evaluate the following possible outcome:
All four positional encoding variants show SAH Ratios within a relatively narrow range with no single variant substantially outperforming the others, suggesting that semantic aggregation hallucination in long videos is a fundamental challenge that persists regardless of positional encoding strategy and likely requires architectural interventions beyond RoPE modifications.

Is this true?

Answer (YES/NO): NO